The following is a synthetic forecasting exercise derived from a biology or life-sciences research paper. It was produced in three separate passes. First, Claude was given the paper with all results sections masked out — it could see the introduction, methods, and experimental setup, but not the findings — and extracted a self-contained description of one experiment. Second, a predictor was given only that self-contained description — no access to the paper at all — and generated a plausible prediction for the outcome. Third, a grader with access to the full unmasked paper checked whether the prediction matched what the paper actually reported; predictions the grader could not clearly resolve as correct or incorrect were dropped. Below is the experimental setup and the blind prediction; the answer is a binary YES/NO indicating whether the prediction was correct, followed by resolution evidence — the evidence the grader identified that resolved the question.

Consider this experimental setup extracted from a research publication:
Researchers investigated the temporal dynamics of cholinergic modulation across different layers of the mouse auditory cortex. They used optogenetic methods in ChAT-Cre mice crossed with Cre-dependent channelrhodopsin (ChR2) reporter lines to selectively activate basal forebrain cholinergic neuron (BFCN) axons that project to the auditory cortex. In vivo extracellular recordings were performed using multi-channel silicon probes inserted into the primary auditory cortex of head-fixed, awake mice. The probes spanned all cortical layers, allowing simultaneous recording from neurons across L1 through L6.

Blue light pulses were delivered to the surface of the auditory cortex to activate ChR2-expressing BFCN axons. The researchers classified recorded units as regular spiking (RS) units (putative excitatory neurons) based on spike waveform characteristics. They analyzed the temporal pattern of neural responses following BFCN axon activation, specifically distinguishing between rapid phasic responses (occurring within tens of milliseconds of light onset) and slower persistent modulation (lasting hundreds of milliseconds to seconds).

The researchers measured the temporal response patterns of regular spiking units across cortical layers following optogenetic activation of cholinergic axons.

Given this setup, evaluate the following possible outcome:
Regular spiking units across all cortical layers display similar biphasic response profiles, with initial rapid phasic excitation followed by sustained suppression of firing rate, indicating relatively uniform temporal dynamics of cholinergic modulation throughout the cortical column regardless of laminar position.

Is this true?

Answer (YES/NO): NO